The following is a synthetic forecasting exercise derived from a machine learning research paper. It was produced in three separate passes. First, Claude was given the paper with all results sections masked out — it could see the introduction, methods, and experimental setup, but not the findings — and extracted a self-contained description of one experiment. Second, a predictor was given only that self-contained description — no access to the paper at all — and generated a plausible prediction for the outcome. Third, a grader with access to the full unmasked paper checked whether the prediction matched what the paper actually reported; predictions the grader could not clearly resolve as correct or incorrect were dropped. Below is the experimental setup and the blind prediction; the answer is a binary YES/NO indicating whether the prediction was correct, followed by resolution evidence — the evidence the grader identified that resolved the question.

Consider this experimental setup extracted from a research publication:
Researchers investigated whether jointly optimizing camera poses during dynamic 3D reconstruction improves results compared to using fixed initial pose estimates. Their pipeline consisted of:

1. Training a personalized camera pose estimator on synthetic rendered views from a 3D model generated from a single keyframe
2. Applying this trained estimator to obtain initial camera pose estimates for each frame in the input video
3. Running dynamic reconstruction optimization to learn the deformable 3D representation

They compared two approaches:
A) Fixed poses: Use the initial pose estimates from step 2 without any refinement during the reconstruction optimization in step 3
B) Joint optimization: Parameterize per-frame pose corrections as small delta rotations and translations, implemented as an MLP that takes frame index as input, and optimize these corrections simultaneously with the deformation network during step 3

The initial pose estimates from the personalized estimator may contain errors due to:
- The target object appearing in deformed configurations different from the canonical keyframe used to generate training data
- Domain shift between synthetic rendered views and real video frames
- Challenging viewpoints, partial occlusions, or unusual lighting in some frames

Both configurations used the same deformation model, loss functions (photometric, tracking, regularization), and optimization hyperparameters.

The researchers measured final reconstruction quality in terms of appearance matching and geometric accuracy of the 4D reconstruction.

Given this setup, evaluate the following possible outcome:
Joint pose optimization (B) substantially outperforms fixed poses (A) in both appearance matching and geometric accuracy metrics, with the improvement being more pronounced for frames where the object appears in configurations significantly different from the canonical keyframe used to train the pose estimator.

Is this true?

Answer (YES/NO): NO